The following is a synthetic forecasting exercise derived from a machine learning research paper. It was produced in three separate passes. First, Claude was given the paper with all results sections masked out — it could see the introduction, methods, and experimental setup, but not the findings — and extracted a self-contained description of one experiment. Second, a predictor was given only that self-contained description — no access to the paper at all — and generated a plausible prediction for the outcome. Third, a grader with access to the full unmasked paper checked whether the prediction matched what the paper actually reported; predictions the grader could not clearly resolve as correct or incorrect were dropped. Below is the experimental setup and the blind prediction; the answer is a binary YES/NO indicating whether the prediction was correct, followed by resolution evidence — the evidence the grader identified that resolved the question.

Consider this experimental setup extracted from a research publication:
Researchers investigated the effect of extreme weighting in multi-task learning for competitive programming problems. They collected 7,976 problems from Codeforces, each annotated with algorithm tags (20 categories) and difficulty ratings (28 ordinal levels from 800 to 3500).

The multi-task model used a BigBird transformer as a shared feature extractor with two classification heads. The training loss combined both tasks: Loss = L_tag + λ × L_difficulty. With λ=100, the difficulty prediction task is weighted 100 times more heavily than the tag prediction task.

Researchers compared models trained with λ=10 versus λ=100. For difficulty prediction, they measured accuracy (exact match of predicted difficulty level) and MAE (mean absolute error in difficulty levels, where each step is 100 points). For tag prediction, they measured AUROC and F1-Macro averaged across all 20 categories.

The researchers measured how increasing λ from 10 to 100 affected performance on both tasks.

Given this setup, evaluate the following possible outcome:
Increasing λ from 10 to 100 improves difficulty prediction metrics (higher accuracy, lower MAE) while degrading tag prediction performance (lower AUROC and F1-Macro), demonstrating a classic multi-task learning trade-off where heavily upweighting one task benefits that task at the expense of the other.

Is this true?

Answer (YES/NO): NO